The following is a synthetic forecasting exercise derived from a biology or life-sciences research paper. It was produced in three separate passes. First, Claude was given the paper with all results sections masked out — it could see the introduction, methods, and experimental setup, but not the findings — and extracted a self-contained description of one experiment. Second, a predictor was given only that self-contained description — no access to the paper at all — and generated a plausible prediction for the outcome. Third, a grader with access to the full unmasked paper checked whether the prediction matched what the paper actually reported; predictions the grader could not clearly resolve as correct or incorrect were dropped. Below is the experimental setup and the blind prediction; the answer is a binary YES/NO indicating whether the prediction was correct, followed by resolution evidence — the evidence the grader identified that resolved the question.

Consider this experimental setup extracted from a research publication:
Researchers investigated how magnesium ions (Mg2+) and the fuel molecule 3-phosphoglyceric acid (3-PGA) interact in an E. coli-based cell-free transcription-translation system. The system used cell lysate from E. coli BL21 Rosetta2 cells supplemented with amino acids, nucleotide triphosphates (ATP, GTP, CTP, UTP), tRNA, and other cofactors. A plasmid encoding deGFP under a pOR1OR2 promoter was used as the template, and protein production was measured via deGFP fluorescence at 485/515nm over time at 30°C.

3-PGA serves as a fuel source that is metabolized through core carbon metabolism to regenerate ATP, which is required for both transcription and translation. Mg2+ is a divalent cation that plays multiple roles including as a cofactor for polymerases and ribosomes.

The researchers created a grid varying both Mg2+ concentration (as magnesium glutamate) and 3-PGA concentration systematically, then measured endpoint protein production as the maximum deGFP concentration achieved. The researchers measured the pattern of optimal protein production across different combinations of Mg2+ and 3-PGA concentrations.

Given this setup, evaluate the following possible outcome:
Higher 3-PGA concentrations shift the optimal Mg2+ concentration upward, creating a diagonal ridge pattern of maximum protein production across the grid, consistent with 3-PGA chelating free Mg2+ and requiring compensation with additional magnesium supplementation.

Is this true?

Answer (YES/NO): YES